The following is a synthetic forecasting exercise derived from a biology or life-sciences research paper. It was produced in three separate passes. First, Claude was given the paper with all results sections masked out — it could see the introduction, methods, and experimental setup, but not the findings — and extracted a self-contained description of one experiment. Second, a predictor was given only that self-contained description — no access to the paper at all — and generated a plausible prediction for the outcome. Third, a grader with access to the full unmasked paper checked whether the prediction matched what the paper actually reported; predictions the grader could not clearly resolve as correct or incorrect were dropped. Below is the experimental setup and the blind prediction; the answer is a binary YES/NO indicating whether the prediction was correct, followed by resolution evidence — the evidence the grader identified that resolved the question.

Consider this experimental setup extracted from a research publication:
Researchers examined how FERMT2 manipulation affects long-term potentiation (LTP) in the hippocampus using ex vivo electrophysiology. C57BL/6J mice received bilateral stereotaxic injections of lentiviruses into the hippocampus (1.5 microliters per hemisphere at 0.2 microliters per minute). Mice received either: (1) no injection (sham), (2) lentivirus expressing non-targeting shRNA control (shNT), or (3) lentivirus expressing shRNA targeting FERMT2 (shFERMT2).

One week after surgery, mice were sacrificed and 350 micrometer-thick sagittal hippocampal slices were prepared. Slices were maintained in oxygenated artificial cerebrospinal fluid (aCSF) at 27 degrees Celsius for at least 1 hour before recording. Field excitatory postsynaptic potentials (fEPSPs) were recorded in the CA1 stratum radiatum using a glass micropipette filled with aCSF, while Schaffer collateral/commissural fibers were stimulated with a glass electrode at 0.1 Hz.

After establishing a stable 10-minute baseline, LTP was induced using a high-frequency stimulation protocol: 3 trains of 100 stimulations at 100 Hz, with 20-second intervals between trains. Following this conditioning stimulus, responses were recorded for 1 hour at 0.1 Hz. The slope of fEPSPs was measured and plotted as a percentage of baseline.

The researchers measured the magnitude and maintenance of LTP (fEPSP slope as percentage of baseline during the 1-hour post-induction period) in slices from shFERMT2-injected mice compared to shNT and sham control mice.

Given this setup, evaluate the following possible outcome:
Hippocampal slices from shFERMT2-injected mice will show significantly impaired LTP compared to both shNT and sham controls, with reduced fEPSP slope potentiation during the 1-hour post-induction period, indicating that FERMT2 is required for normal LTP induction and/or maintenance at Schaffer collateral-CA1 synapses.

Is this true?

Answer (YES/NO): YES